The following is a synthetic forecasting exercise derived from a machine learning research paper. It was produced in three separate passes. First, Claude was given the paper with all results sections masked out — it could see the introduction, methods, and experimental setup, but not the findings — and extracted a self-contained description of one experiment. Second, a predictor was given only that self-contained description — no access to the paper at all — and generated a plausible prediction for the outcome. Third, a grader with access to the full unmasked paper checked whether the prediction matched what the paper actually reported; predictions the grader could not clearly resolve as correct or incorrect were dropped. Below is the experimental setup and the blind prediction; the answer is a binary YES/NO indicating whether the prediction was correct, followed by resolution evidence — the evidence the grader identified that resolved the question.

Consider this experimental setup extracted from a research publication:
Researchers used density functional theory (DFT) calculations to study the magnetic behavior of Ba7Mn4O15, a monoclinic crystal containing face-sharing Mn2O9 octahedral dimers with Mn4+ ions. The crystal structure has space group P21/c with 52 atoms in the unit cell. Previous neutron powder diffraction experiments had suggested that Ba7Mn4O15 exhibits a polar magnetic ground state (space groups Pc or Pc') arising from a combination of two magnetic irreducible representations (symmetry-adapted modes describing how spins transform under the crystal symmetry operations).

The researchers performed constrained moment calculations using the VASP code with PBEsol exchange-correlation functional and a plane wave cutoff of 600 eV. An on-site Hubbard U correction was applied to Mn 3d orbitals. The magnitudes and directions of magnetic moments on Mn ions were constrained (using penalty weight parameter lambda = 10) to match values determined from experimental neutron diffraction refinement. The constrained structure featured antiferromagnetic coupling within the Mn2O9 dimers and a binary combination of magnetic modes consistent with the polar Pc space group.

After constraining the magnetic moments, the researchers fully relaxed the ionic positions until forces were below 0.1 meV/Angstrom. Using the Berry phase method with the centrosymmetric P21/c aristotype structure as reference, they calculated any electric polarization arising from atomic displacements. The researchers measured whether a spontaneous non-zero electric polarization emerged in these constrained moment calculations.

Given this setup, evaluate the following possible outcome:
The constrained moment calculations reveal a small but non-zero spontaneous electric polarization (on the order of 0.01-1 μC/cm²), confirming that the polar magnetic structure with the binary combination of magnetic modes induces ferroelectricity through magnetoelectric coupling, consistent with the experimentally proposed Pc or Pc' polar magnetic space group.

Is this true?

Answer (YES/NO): YES